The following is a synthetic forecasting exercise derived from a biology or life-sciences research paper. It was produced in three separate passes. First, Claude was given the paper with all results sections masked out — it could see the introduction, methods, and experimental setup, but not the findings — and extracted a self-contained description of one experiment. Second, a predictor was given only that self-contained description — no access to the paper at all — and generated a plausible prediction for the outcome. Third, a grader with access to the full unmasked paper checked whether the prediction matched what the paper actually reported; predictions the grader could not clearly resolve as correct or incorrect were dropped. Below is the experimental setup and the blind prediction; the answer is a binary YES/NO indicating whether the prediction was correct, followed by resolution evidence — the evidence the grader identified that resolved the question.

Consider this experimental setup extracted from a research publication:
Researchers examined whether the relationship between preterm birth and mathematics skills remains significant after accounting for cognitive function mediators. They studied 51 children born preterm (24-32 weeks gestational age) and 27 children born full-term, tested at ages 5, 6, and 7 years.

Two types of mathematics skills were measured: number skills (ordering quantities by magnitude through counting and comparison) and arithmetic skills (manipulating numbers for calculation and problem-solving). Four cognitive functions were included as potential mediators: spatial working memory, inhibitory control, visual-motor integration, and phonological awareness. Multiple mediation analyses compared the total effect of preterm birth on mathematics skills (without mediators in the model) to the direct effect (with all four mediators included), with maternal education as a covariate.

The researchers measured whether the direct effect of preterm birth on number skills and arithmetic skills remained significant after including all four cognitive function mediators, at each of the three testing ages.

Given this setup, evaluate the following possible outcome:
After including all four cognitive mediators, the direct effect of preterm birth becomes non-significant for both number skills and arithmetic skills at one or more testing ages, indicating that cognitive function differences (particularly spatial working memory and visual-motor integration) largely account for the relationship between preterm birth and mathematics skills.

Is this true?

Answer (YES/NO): NO